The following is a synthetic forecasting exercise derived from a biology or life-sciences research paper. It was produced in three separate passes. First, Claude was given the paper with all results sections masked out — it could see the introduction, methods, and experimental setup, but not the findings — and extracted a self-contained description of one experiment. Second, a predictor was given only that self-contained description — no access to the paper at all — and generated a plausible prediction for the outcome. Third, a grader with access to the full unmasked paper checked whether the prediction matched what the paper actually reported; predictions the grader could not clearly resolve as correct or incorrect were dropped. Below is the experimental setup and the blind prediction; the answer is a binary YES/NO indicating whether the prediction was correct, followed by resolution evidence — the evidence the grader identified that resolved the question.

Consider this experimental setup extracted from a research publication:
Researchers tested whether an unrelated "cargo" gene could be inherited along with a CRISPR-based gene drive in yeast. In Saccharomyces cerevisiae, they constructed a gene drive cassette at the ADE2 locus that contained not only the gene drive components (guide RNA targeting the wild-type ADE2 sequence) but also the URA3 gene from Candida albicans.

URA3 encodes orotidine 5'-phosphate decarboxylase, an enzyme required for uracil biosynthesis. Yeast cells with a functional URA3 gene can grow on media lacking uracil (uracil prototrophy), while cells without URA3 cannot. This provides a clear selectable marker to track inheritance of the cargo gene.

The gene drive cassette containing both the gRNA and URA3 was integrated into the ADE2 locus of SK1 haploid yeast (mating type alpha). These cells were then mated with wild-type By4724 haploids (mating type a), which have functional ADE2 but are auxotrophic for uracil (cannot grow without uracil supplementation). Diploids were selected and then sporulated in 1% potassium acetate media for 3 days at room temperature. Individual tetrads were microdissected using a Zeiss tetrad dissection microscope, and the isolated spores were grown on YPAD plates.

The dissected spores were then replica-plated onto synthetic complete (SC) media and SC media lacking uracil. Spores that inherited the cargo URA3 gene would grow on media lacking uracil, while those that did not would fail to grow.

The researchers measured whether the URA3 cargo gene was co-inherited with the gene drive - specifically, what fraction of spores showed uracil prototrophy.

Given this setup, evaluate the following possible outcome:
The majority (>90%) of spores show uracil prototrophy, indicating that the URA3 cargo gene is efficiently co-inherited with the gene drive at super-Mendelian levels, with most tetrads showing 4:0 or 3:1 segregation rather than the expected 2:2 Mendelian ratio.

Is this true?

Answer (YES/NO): YES